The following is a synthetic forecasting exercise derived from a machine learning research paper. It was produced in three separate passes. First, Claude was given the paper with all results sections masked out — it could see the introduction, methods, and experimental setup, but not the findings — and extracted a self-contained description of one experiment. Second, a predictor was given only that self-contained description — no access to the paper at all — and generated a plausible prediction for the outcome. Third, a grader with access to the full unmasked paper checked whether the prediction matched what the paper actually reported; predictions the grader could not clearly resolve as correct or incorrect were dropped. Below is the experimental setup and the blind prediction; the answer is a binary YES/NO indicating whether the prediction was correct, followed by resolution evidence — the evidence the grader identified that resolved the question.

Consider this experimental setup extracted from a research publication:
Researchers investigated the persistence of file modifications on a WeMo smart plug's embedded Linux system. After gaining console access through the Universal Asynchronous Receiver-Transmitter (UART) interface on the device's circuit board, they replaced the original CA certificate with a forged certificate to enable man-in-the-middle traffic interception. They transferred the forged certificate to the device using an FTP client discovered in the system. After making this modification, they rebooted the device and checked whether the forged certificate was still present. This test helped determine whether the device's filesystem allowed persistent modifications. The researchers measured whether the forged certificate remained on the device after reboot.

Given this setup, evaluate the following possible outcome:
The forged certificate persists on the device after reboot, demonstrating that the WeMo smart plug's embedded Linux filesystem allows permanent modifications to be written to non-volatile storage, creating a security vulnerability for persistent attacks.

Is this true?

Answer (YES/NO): YES